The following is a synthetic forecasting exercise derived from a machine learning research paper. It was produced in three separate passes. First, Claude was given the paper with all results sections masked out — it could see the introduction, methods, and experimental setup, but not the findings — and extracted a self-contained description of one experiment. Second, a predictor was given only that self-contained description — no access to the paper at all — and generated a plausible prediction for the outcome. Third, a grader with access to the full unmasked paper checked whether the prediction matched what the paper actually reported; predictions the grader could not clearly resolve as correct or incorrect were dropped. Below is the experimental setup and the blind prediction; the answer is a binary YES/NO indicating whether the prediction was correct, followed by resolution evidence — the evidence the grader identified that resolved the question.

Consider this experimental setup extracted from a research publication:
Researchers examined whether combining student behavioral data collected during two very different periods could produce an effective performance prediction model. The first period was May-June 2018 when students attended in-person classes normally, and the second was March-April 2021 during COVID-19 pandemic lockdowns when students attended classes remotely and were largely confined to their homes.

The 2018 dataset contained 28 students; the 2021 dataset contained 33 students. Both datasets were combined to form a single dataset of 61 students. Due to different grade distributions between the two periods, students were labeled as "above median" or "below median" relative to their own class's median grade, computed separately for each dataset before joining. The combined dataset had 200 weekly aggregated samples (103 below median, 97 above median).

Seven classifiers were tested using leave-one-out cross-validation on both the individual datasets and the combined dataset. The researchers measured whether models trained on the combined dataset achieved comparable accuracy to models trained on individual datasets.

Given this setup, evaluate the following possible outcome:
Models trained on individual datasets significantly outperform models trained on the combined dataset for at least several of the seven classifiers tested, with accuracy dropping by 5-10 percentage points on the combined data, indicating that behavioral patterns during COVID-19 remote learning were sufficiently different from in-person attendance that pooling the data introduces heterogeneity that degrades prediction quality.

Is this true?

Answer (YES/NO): NO